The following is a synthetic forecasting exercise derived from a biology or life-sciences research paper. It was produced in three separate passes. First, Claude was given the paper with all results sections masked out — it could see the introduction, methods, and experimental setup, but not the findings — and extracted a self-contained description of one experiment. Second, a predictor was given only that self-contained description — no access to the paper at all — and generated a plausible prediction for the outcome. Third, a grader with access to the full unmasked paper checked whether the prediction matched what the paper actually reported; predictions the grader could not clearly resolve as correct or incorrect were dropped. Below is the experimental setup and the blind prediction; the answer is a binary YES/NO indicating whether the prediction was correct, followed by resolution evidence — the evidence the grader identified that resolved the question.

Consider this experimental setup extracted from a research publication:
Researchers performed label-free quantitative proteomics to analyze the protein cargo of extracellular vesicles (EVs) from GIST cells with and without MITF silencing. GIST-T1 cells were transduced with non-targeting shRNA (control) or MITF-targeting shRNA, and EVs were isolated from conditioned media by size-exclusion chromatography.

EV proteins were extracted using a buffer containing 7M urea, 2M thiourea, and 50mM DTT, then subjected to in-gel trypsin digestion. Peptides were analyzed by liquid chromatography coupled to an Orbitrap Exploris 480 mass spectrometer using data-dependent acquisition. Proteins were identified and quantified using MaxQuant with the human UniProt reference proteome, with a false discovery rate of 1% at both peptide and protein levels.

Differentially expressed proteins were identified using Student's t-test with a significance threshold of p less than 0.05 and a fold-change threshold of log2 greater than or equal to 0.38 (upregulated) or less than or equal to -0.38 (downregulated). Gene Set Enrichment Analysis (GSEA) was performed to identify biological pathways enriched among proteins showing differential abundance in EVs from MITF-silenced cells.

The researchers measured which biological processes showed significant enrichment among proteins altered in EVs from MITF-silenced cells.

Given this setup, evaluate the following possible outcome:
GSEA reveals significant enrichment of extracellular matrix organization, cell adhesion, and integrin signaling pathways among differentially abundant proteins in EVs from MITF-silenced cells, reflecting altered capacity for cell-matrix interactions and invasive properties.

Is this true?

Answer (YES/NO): NO